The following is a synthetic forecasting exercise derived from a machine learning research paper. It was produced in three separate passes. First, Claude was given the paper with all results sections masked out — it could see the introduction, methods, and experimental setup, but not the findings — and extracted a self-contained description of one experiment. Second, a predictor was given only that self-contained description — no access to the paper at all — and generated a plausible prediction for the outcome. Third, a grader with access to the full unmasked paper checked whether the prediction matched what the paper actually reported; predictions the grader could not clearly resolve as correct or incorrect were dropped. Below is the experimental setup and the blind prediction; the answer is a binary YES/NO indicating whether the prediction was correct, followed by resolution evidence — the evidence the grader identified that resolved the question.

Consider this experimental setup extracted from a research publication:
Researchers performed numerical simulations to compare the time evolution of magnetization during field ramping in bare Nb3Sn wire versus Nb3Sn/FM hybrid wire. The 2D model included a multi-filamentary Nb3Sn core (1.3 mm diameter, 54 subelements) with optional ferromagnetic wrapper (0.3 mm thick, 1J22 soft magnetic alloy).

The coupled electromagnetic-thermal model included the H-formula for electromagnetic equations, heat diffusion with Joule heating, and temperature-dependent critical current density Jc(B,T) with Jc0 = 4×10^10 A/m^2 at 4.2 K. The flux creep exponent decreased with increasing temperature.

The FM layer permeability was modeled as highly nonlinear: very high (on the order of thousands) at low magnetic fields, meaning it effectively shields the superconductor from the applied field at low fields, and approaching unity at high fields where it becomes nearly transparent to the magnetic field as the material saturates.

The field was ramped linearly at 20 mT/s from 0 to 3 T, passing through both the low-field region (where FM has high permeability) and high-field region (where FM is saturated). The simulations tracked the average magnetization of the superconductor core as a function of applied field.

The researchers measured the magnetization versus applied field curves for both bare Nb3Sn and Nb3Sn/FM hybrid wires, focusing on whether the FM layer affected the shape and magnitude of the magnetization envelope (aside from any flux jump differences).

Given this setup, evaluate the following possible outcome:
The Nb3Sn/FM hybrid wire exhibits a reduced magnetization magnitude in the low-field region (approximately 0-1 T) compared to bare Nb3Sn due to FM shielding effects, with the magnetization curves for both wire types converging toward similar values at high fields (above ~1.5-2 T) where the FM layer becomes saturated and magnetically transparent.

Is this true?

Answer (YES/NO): NO